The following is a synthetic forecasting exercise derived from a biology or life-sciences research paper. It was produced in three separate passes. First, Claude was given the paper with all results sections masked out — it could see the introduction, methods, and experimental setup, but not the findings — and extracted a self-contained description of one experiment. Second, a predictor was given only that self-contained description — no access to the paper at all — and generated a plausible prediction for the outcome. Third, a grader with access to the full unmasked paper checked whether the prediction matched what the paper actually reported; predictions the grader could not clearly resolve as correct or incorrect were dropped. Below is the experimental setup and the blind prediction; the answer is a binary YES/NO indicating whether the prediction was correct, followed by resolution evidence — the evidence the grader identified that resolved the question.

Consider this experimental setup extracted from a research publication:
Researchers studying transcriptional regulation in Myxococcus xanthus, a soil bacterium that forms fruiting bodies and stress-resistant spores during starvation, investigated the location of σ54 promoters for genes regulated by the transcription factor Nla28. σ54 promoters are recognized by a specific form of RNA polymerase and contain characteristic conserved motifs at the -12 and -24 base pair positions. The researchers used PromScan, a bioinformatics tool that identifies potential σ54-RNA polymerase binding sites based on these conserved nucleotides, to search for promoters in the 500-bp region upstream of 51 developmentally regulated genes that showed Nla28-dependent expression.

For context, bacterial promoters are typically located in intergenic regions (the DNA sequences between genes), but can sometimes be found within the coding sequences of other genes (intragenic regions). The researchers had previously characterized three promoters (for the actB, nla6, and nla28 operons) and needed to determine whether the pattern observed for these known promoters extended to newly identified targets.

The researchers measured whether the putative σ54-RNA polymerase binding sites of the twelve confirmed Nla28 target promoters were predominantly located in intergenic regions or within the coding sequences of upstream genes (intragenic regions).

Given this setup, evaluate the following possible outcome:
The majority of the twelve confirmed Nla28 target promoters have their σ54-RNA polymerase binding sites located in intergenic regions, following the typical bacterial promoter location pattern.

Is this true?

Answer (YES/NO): NO